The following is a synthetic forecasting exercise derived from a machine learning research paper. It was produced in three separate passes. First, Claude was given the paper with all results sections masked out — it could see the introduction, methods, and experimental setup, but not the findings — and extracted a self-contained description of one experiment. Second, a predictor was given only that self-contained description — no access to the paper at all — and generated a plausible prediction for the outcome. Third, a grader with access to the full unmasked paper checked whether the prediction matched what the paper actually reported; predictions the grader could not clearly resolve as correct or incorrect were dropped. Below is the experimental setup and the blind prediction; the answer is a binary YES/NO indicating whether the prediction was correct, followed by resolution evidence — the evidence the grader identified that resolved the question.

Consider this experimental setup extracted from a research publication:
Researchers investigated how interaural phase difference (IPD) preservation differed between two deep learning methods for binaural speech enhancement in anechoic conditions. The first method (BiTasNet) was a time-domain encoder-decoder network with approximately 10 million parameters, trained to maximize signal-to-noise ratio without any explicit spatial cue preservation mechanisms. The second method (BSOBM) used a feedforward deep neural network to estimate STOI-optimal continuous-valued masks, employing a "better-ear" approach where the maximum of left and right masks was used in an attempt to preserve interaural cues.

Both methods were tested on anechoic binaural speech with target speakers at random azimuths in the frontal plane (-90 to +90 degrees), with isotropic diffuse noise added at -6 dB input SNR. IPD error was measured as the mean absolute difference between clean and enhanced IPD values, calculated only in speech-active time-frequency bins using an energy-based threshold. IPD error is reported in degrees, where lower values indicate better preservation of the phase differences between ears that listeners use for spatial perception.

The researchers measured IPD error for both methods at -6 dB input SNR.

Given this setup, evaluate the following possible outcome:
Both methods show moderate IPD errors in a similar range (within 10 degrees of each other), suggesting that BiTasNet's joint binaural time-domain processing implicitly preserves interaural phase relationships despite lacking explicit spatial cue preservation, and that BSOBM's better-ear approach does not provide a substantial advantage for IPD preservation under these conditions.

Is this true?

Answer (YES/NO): YES